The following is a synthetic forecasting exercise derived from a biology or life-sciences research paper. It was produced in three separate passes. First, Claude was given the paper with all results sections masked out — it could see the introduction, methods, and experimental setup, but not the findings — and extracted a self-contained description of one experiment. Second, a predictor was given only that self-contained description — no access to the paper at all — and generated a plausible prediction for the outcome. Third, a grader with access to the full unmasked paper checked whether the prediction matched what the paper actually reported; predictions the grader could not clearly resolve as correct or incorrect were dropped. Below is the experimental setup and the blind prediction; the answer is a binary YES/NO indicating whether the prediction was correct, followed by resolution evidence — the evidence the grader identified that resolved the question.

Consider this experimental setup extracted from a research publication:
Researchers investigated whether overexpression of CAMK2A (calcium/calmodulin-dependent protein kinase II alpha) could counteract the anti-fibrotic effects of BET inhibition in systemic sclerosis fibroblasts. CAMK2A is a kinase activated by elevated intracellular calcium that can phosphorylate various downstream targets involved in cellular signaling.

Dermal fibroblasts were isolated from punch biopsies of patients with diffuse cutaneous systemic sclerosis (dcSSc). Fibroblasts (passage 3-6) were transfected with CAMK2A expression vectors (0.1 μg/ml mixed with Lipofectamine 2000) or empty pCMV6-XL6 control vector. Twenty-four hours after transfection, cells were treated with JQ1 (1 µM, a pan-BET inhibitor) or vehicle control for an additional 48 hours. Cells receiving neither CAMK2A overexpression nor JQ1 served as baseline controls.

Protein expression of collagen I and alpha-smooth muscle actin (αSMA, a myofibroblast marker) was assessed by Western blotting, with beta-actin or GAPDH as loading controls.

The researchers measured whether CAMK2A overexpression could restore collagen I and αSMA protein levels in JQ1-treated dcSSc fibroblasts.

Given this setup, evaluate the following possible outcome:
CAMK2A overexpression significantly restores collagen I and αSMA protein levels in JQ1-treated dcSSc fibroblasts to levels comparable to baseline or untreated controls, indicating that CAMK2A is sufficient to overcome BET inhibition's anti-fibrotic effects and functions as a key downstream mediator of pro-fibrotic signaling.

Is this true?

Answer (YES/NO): NO